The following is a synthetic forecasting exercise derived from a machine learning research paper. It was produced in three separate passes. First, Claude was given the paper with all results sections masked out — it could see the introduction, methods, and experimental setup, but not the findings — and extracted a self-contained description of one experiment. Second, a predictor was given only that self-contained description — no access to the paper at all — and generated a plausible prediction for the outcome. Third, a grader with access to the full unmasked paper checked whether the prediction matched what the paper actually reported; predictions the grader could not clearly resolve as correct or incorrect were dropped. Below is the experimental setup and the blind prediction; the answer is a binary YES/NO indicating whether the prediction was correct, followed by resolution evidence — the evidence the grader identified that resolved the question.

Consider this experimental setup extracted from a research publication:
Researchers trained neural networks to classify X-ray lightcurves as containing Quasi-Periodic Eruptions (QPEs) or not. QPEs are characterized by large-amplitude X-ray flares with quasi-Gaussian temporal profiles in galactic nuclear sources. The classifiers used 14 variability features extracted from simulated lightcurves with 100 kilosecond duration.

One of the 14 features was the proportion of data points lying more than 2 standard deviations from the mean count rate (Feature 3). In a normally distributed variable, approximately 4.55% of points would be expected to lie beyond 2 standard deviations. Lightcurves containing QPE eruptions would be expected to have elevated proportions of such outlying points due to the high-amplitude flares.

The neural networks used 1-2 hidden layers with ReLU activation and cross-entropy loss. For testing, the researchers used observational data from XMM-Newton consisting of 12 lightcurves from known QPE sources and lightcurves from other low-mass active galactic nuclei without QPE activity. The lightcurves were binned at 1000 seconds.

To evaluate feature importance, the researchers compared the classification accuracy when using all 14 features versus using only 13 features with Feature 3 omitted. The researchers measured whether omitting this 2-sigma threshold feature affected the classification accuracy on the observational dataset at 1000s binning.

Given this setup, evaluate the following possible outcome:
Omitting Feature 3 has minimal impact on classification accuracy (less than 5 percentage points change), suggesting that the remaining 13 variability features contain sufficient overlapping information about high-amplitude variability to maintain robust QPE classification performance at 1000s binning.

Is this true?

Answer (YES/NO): YES